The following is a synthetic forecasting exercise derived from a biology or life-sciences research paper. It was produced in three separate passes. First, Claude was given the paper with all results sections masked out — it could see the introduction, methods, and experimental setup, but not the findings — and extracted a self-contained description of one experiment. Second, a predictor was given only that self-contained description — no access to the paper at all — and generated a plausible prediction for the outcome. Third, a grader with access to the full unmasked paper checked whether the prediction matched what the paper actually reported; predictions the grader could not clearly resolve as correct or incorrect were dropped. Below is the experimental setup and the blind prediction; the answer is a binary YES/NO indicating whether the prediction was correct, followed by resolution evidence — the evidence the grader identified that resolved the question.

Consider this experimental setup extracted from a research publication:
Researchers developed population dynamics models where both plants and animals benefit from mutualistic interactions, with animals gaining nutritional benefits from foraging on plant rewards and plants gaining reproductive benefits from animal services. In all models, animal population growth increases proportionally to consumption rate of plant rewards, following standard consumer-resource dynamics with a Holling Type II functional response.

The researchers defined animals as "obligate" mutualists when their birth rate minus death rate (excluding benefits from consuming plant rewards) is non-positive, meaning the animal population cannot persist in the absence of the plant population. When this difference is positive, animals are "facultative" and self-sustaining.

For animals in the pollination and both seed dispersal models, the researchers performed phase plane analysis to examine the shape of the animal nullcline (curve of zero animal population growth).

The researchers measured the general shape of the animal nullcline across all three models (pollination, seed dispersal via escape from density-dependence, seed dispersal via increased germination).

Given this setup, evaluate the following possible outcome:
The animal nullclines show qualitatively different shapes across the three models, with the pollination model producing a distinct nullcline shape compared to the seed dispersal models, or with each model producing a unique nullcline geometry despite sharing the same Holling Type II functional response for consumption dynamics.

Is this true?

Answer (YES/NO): NO